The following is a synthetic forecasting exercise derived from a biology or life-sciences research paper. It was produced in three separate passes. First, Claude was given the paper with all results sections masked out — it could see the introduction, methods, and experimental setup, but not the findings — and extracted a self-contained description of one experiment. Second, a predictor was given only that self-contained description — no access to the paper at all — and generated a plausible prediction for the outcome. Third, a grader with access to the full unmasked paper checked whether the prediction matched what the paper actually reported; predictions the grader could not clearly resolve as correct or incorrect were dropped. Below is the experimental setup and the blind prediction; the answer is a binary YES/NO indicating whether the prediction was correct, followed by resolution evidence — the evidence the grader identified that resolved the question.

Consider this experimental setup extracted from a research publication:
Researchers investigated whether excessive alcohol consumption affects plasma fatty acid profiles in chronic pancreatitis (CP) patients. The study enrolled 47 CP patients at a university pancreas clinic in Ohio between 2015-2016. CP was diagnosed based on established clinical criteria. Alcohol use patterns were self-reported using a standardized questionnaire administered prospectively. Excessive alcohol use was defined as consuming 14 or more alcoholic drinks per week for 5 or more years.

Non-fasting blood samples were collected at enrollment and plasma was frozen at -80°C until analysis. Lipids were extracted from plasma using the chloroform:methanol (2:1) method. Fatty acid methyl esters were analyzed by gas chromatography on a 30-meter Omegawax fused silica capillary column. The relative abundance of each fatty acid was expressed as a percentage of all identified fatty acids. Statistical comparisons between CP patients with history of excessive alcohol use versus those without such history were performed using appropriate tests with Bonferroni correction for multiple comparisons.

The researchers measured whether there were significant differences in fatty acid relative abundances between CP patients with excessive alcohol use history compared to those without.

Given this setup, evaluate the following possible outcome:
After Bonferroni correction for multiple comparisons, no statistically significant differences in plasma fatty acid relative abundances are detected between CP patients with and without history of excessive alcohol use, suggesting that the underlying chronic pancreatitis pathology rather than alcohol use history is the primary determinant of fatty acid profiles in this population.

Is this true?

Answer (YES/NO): NO